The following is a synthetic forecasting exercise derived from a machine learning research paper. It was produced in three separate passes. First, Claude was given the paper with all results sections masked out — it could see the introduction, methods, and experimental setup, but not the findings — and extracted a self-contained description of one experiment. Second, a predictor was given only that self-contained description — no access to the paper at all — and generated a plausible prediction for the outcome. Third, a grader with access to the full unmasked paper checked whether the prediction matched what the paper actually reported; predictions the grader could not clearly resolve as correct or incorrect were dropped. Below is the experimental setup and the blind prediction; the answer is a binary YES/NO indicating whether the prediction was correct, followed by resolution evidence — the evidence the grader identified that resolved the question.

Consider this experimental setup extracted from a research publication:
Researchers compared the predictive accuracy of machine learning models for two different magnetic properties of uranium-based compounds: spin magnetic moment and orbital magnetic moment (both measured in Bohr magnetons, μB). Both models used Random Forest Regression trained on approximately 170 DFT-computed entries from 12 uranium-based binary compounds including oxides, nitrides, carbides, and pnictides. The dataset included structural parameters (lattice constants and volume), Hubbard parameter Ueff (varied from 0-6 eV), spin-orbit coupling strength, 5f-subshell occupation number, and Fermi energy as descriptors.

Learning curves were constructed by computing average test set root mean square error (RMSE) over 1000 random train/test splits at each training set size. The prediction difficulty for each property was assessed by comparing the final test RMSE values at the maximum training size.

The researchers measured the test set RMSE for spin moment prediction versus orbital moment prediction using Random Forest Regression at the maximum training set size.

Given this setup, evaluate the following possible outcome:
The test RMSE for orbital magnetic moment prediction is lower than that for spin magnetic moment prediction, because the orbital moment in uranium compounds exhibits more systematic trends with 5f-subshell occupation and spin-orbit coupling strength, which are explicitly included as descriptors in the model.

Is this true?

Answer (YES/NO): NO